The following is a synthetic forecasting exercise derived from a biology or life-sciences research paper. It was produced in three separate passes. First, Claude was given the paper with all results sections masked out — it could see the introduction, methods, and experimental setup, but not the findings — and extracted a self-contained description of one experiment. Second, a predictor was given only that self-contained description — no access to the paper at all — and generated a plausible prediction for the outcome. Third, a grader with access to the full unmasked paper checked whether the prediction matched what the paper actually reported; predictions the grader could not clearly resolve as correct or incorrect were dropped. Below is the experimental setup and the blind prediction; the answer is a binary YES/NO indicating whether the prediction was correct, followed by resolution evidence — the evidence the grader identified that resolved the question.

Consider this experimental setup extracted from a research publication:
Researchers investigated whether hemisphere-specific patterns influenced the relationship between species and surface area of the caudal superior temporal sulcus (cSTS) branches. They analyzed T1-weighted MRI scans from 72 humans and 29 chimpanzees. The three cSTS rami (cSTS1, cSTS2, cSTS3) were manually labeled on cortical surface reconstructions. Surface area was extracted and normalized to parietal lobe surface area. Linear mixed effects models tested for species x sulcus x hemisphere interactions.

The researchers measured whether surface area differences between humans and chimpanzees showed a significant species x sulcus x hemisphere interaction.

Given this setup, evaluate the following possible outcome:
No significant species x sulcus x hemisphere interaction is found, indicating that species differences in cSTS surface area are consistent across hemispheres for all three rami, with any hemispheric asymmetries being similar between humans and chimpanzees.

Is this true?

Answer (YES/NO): YES